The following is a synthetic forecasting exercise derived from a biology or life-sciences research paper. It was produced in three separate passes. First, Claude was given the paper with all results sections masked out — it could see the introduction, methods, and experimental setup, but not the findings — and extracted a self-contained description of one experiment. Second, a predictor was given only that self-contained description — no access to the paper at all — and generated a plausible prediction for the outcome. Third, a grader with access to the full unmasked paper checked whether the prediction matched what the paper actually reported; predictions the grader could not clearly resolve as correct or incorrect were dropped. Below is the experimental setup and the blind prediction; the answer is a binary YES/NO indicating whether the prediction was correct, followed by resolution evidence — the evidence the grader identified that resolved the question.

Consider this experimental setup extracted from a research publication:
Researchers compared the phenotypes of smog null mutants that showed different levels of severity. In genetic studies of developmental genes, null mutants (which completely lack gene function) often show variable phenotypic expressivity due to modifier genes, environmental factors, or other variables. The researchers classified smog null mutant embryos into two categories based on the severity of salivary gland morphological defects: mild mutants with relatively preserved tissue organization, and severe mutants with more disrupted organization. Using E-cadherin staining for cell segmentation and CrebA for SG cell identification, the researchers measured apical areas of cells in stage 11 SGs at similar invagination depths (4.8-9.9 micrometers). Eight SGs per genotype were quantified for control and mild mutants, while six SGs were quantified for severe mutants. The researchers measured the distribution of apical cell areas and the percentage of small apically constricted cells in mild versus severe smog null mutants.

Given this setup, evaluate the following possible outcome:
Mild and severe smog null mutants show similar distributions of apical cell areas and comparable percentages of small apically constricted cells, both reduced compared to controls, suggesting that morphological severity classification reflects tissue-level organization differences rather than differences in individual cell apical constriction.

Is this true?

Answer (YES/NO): NO